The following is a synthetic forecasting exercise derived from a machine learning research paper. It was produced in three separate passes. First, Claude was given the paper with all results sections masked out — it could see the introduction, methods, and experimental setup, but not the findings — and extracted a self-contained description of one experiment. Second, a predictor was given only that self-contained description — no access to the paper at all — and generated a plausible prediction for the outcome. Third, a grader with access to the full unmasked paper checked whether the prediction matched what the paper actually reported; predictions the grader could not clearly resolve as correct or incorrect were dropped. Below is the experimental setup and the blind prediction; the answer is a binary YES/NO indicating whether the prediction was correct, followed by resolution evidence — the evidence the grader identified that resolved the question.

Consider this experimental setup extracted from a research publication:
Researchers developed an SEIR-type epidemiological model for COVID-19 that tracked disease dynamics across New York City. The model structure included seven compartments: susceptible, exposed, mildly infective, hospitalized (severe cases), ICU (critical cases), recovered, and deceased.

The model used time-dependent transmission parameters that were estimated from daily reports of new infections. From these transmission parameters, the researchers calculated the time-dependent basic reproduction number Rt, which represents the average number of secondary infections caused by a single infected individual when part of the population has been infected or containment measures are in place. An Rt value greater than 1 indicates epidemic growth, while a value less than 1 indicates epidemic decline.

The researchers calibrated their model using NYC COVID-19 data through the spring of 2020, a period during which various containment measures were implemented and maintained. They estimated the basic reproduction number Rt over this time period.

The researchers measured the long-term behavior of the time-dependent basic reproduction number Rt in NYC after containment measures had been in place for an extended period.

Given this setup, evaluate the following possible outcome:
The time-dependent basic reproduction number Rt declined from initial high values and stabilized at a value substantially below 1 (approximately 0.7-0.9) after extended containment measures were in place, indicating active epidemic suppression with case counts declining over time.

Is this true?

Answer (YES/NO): NO